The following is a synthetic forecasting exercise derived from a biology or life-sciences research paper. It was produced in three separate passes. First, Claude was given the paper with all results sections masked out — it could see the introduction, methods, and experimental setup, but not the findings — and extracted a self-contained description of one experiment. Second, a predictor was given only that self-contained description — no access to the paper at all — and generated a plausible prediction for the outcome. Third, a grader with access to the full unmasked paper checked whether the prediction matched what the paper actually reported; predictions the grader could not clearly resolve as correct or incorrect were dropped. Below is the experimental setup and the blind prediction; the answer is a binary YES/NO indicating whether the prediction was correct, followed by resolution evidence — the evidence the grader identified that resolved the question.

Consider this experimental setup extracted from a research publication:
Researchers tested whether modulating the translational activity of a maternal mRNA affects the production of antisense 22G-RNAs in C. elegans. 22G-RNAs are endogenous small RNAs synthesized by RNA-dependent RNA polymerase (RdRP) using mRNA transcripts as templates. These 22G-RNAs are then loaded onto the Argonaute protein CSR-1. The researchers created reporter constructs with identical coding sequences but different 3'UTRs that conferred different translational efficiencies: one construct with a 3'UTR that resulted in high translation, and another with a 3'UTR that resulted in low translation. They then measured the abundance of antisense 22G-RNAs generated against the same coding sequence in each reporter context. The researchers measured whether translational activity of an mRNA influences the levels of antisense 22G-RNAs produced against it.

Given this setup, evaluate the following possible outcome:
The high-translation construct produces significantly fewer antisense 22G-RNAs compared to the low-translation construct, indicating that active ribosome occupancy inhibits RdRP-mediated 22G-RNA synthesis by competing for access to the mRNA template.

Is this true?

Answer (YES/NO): YES